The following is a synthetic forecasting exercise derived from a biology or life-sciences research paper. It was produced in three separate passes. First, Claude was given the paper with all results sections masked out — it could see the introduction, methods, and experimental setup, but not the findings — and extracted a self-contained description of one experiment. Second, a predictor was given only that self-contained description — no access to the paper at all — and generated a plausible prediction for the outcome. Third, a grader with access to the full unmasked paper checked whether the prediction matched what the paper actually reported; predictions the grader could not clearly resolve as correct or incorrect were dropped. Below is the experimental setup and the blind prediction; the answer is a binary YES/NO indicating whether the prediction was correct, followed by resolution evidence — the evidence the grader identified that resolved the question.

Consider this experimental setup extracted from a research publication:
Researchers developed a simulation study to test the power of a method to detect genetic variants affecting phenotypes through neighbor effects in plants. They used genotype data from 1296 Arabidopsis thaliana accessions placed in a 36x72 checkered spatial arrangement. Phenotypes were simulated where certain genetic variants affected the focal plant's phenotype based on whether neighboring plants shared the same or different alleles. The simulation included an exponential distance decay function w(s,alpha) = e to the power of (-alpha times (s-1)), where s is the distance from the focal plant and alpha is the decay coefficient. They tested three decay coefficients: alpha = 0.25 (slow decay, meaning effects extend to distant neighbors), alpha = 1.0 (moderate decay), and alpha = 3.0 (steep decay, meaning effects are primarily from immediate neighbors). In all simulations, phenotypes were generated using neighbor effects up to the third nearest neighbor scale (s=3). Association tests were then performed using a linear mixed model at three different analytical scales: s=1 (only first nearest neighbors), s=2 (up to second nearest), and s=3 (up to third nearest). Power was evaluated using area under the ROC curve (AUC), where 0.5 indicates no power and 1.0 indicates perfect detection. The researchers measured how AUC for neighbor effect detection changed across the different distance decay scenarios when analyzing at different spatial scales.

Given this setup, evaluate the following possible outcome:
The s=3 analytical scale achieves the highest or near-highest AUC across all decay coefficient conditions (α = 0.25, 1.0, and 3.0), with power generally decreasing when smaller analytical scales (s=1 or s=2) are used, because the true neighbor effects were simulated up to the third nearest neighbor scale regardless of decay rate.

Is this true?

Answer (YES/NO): NO